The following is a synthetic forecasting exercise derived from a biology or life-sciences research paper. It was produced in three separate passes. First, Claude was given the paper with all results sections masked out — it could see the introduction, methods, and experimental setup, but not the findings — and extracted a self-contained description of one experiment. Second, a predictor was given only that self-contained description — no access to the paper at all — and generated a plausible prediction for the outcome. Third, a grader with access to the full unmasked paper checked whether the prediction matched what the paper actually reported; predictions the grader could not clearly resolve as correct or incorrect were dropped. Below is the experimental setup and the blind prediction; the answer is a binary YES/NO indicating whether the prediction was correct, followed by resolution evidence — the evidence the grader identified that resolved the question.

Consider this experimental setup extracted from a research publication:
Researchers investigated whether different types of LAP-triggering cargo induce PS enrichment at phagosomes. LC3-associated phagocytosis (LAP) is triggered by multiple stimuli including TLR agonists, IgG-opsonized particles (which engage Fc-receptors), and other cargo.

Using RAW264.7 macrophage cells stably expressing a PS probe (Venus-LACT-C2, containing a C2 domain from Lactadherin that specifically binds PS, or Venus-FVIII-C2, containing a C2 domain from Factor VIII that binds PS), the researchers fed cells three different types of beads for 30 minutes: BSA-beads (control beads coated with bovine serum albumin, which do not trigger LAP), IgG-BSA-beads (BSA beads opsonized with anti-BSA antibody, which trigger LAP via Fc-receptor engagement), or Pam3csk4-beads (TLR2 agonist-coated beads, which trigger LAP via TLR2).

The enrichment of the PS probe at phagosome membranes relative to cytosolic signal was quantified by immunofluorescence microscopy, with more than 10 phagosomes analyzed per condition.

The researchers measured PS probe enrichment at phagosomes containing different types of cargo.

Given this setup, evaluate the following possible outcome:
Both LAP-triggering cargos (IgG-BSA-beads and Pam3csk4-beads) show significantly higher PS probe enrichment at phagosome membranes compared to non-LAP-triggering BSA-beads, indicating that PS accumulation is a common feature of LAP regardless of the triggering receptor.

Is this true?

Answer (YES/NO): YES